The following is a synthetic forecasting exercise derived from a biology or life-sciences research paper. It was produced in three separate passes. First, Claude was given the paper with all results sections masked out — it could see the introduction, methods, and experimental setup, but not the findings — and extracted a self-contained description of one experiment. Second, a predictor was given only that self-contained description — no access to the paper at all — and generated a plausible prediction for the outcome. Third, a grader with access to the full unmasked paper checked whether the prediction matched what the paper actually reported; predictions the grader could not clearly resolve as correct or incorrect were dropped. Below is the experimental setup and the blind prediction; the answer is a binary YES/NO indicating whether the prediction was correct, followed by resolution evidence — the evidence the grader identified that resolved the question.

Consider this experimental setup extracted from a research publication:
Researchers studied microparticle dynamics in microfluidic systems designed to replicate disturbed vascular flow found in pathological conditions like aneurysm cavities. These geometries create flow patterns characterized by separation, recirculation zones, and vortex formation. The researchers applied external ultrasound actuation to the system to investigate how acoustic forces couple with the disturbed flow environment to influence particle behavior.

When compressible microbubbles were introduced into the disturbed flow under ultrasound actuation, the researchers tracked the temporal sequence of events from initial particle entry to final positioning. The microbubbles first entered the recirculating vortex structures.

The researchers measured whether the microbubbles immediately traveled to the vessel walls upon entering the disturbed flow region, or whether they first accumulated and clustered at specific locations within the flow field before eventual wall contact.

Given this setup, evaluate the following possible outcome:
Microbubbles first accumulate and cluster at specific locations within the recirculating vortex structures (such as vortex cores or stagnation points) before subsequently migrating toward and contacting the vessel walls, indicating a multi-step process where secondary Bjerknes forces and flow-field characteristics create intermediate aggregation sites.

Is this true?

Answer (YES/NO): YES